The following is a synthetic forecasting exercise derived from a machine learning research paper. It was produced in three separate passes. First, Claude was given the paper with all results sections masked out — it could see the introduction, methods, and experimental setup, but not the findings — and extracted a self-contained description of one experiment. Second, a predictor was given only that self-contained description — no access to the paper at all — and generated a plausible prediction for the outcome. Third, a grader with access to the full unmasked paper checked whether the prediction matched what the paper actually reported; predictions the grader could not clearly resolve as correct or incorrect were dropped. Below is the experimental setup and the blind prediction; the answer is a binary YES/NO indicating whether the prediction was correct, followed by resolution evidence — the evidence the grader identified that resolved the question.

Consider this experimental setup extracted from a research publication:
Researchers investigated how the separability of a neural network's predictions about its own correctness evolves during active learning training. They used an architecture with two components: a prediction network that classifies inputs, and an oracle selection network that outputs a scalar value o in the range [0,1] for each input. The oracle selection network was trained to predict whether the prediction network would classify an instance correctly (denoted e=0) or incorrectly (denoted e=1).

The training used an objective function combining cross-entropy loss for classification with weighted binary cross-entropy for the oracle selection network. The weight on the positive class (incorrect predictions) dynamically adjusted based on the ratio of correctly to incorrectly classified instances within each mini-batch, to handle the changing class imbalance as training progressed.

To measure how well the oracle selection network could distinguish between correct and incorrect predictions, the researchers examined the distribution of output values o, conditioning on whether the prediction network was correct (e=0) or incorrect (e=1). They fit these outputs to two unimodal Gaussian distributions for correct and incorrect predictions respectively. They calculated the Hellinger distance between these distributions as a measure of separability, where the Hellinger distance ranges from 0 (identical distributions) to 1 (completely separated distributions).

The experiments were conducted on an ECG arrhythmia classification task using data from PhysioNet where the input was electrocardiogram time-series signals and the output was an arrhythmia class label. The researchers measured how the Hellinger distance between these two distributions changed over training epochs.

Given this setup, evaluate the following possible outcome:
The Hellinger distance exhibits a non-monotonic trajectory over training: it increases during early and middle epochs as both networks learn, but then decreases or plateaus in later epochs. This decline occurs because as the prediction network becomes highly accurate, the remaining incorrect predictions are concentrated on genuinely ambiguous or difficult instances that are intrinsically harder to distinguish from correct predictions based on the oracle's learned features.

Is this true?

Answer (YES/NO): NO